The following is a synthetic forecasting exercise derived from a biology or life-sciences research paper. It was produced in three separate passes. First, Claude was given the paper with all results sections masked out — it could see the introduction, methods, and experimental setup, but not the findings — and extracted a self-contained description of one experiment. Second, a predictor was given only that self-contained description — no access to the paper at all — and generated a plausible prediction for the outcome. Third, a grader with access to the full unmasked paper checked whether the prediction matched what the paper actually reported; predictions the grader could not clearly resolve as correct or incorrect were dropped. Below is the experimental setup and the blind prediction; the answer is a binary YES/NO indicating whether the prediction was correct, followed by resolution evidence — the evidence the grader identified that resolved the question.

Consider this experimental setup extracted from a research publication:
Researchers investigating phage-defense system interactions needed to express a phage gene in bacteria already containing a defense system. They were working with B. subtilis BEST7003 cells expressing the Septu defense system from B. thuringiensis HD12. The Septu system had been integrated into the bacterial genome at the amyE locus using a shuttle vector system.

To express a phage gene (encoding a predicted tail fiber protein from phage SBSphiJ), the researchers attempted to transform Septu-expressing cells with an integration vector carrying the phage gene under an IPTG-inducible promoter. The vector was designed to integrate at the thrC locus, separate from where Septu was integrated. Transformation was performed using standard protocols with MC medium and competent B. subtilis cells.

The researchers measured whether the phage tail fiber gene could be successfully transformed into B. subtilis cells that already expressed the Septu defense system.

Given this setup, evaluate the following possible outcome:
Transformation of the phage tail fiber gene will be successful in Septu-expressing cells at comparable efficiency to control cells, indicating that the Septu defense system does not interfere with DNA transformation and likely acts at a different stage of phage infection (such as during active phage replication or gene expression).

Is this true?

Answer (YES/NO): NO